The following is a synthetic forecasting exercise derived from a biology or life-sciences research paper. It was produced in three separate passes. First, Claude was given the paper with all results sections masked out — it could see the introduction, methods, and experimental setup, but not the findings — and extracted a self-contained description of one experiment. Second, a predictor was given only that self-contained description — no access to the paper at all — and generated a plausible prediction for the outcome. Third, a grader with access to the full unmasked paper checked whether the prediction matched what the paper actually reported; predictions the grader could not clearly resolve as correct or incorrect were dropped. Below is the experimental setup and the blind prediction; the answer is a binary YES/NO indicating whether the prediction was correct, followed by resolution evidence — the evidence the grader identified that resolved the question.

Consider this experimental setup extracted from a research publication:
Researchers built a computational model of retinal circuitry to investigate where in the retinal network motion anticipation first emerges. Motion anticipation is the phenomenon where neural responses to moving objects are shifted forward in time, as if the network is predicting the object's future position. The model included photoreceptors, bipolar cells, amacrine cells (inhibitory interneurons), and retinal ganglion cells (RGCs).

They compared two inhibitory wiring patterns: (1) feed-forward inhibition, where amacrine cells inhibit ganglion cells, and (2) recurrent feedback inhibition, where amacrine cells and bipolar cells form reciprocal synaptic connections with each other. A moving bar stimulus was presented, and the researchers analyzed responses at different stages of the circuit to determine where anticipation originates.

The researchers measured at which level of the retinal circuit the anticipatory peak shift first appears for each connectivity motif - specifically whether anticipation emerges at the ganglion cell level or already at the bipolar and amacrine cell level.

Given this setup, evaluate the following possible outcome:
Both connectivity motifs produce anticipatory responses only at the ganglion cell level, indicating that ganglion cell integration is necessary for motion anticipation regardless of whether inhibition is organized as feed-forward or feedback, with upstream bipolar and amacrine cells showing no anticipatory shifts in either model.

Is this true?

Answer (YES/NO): NO